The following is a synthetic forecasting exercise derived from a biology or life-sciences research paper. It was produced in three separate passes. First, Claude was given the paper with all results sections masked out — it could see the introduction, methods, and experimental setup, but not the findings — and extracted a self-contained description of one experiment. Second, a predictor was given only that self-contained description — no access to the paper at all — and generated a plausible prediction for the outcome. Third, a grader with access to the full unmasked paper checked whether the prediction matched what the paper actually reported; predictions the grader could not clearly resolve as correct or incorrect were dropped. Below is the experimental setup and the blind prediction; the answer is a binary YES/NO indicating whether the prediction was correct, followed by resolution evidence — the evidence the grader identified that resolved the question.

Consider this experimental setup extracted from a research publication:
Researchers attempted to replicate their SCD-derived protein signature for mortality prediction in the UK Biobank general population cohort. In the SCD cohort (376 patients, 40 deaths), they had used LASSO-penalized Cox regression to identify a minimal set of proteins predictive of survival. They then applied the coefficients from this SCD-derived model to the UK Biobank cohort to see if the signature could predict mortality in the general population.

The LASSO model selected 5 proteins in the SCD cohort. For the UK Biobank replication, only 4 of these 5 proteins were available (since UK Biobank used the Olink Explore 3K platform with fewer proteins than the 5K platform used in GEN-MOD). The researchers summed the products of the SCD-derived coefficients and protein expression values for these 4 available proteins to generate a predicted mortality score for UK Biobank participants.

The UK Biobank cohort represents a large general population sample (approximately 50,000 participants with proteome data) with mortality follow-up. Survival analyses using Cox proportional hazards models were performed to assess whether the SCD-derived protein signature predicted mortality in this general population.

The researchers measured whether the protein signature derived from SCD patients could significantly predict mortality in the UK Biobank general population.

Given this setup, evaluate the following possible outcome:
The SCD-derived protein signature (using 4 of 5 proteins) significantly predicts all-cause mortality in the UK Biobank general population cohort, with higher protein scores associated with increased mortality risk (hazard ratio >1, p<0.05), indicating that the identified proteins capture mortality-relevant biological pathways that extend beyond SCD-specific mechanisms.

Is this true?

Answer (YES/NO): YES